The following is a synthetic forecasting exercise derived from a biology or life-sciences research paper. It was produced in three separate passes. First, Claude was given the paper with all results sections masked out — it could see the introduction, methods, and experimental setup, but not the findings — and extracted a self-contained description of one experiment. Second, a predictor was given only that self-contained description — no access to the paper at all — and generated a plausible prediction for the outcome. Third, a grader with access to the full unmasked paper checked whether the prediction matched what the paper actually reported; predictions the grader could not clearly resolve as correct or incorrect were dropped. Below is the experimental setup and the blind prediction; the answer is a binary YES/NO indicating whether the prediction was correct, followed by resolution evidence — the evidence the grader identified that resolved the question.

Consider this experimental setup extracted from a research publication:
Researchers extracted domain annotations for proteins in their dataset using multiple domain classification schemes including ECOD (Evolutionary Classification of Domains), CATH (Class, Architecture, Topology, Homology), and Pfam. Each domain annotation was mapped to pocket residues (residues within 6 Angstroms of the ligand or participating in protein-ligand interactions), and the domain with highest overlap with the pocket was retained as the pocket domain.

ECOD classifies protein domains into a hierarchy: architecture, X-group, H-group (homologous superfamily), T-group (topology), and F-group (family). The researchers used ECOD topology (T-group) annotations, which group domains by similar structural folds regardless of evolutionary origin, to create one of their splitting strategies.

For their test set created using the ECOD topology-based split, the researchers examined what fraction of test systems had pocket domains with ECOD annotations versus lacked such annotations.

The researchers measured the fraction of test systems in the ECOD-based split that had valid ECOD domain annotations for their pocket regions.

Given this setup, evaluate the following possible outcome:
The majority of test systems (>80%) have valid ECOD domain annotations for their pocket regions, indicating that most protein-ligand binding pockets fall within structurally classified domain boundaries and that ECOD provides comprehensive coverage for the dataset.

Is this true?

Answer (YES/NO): NO